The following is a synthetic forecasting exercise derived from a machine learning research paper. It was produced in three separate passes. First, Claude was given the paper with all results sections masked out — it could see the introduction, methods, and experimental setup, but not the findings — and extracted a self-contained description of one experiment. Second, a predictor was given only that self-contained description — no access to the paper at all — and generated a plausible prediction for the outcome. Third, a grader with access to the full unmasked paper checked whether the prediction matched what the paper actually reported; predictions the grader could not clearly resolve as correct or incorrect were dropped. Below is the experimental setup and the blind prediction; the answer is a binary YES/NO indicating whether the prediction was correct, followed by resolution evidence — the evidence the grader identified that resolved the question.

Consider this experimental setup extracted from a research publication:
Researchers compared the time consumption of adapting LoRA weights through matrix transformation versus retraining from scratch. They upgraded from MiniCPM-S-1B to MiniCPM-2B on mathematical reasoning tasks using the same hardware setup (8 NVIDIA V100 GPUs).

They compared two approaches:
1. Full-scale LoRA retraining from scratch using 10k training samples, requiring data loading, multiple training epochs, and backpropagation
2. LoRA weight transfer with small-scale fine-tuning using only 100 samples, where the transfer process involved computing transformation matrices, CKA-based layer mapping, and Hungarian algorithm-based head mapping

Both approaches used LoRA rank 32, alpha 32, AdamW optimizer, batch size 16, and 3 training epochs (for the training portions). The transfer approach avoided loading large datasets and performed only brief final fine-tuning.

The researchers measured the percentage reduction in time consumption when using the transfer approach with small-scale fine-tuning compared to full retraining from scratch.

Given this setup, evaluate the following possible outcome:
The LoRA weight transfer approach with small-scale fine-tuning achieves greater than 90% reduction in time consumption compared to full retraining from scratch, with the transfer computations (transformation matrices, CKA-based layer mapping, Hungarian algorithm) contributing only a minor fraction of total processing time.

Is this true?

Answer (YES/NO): NO